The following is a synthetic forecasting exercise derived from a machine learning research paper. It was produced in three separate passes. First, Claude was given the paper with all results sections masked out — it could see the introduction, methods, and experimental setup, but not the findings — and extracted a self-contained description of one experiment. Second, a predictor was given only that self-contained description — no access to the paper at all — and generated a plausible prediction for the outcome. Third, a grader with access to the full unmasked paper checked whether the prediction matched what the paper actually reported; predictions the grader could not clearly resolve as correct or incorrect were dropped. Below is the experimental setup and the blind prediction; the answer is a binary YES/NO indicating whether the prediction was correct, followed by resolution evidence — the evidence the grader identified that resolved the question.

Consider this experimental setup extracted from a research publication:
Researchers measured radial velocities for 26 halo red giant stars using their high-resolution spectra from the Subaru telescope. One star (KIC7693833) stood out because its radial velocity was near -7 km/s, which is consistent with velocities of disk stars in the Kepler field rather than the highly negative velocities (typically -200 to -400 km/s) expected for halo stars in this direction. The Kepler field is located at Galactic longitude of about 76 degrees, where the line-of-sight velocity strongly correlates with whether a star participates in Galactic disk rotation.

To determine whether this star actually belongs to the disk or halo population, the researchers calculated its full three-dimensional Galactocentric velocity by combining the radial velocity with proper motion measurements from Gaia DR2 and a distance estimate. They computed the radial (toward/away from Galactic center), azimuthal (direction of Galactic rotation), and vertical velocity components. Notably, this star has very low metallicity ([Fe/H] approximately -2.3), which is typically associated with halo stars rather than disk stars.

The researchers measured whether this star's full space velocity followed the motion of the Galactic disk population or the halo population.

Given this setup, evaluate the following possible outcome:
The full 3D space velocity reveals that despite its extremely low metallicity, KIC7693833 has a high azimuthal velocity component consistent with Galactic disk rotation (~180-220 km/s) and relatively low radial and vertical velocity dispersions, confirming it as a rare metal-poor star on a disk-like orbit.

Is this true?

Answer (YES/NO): YES